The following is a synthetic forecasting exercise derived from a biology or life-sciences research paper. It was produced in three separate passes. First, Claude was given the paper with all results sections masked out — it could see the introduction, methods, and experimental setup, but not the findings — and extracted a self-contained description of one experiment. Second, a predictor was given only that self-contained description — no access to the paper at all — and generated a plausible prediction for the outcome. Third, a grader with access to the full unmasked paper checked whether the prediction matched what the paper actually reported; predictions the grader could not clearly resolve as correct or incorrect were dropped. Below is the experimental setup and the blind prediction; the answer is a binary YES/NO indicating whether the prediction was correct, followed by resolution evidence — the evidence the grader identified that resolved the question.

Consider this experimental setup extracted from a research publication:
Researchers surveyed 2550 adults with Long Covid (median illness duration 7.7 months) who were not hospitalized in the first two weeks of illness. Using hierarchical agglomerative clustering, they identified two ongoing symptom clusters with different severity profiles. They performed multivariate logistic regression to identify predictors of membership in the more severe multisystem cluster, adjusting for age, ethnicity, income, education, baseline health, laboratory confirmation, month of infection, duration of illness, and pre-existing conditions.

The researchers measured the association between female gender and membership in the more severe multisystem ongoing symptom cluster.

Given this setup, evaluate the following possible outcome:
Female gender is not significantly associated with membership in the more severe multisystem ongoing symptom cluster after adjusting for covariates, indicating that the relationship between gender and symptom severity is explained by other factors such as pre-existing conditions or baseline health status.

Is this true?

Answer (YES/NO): NO